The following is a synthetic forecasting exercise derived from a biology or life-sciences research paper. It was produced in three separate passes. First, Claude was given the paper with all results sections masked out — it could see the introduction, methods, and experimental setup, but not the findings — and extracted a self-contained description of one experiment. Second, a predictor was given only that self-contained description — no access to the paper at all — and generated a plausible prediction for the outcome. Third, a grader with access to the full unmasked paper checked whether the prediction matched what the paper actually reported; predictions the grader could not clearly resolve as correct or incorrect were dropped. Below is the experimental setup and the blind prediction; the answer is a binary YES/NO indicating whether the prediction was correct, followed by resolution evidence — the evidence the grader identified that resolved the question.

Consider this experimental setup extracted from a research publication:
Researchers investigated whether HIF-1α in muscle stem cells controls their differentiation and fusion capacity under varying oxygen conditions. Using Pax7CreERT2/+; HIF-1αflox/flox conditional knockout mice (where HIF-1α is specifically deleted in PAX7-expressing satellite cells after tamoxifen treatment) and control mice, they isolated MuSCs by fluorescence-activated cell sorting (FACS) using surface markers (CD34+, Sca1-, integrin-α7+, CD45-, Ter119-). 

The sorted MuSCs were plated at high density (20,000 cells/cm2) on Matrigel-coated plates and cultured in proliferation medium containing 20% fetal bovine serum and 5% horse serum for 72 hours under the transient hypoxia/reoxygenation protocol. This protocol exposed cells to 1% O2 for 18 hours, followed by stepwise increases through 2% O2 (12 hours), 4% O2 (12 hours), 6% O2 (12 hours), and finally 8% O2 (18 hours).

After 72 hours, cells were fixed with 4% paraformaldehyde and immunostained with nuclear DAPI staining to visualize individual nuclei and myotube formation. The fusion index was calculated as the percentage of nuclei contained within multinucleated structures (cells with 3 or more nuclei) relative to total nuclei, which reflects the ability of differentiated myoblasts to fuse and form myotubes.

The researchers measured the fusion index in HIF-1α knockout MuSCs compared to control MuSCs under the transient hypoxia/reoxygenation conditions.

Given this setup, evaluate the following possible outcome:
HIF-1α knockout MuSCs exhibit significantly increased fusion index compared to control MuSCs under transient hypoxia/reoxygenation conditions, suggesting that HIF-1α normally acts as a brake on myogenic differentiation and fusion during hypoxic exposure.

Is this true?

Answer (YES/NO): NO